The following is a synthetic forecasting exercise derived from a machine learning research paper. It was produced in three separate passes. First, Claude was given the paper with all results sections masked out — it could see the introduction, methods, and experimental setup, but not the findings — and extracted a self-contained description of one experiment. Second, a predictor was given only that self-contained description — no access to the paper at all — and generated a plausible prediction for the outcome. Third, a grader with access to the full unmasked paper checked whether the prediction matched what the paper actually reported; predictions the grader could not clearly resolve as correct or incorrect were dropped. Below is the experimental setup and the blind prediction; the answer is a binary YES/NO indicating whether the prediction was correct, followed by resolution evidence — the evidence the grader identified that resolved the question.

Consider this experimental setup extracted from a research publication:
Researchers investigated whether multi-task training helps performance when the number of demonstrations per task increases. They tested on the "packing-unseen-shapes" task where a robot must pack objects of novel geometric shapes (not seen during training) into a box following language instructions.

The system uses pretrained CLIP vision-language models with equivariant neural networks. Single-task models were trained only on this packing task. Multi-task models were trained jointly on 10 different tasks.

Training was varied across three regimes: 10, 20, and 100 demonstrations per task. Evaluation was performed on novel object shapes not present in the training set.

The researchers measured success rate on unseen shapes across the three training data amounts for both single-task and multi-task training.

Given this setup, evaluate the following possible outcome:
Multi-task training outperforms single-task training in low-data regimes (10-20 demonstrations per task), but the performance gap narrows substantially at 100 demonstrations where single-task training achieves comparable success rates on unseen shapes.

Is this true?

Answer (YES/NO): YES